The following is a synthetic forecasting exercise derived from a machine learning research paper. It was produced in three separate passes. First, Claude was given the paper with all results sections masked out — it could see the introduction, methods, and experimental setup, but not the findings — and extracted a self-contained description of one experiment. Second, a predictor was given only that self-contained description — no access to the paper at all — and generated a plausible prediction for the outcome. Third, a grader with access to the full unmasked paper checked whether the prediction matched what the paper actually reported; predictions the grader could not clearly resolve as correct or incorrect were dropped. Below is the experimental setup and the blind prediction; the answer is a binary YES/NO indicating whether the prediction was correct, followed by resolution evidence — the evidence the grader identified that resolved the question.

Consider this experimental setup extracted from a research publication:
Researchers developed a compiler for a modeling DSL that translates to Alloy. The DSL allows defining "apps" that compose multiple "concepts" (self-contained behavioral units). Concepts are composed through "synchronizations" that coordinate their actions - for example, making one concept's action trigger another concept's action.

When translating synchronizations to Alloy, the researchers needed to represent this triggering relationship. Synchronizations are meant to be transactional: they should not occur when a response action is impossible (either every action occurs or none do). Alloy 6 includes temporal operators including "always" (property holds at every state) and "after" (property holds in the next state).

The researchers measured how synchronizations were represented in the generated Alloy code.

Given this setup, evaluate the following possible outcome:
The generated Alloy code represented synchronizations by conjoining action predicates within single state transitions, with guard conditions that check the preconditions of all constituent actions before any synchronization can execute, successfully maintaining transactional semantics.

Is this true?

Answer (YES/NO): NO